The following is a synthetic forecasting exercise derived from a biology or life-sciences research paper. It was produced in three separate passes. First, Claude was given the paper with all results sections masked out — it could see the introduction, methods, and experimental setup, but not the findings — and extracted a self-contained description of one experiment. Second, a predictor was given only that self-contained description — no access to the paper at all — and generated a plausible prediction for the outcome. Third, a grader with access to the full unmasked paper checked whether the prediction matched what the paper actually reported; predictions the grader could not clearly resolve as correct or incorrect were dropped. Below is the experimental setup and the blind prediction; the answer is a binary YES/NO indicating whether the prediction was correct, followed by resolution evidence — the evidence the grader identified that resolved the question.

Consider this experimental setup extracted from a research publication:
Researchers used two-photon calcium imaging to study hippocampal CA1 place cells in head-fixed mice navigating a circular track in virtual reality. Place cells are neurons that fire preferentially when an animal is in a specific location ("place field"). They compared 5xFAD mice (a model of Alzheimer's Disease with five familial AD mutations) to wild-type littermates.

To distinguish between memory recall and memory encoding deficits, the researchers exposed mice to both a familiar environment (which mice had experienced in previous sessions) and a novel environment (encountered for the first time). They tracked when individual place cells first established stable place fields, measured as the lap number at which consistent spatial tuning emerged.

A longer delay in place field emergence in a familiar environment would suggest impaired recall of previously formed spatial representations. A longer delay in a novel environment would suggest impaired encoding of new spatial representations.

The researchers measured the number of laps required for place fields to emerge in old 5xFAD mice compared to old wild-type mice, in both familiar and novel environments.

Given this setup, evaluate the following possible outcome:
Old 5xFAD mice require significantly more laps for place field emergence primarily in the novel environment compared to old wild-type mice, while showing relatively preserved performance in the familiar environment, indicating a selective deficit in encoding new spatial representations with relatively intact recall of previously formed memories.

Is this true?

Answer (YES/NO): NO